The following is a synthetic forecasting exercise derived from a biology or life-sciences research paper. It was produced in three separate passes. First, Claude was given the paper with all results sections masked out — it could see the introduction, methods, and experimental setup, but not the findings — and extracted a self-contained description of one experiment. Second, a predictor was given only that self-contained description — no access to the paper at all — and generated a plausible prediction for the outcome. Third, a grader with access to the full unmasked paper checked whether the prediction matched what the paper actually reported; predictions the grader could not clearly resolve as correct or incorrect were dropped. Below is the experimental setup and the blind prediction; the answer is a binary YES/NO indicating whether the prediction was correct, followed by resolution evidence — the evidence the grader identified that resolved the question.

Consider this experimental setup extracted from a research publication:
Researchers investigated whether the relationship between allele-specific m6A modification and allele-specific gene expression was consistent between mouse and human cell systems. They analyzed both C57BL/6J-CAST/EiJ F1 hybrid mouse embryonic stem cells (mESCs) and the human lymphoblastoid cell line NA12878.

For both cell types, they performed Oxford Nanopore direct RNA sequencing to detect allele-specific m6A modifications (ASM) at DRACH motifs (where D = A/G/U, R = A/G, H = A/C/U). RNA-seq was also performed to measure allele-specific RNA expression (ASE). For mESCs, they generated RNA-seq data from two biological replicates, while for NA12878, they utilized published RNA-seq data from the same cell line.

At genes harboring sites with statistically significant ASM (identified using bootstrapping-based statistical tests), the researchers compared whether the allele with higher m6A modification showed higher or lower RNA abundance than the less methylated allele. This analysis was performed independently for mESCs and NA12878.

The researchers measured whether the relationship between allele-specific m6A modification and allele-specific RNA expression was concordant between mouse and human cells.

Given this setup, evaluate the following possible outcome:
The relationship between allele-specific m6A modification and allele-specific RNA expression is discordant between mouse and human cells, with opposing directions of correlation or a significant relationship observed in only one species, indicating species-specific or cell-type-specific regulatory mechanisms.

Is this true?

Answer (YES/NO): NO